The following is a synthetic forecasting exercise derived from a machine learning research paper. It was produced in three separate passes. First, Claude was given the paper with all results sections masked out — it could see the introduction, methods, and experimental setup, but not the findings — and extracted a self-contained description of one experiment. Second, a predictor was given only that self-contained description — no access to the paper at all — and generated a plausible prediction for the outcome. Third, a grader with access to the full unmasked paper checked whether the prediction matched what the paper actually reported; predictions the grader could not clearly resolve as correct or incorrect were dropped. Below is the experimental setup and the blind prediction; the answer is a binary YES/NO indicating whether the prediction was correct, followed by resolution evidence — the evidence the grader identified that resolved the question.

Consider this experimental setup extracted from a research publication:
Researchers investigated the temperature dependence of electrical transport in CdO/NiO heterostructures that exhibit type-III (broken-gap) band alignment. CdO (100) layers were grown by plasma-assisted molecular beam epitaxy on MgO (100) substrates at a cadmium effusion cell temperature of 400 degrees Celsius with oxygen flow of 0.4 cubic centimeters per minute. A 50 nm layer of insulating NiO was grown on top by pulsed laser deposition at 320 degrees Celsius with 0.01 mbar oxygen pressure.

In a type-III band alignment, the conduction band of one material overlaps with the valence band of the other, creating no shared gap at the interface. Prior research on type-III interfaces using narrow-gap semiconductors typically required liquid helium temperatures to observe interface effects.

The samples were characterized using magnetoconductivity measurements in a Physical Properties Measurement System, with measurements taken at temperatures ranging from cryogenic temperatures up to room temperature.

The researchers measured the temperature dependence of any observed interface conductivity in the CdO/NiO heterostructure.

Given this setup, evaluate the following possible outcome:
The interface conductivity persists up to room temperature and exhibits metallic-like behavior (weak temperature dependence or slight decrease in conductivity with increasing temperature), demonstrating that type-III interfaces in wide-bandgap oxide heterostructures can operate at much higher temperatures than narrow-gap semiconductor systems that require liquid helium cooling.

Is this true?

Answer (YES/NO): YES